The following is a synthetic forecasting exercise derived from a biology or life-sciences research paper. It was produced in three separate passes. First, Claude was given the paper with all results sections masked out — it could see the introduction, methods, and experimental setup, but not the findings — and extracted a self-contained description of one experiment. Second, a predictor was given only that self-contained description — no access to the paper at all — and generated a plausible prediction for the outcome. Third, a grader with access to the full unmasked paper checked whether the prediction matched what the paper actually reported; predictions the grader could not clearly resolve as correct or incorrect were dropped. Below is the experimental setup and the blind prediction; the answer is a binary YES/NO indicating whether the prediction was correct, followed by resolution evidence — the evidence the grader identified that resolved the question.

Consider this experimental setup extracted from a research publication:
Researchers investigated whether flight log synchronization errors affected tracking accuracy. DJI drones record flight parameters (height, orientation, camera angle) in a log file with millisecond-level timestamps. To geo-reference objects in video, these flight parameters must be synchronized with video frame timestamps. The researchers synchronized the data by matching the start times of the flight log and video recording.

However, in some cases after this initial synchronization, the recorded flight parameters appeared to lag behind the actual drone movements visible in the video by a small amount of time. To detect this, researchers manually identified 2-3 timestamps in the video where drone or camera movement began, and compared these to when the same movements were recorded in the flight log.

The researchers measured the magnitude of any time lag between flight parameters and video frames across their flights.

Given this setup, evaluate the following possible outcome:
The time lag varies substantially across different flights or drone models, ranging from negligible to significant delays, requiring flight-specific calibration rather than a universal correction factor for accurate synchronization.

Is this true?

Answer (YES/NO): YES